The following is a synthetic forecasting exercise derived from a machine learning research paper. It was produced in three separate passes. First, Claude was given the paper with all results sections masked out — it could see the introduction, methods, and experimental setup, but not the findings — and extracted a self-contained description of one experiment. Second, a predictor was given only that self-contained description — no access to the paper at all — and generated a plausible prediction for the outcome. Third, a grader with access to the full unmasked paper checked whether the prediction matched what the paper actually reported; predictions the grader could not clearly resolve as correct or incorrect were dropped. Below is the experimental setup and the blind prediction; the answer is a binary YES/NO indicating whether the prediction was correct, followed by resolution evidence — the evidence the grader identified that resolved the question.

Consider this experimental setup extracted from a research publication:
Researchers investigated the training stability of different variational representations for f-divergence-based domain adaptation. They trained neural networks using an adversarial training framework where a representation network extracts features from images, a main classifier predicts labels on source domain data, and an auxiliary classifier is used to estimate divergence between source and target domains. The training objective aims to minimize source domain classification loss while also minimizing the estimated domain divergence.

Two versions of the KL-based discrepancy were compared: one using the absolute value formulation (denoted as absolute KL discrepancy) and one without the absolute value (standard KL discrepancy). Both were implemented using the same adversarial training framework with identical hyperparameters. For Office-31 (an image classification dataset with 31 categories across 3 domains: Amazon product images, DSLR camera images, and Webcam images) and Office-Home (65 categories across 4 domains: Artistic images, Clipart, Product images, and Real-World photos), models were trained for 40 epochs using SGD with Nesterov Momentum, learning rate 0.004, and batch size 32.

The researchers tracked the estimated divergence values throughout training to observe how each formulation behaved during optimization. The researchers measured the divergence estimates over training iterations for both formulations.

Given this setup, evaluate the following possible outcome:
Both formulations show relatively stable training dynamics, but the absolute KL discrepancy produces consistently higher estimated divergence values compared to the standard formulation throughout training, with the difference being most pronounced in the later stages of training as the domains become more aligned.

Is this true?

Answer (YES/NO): NO